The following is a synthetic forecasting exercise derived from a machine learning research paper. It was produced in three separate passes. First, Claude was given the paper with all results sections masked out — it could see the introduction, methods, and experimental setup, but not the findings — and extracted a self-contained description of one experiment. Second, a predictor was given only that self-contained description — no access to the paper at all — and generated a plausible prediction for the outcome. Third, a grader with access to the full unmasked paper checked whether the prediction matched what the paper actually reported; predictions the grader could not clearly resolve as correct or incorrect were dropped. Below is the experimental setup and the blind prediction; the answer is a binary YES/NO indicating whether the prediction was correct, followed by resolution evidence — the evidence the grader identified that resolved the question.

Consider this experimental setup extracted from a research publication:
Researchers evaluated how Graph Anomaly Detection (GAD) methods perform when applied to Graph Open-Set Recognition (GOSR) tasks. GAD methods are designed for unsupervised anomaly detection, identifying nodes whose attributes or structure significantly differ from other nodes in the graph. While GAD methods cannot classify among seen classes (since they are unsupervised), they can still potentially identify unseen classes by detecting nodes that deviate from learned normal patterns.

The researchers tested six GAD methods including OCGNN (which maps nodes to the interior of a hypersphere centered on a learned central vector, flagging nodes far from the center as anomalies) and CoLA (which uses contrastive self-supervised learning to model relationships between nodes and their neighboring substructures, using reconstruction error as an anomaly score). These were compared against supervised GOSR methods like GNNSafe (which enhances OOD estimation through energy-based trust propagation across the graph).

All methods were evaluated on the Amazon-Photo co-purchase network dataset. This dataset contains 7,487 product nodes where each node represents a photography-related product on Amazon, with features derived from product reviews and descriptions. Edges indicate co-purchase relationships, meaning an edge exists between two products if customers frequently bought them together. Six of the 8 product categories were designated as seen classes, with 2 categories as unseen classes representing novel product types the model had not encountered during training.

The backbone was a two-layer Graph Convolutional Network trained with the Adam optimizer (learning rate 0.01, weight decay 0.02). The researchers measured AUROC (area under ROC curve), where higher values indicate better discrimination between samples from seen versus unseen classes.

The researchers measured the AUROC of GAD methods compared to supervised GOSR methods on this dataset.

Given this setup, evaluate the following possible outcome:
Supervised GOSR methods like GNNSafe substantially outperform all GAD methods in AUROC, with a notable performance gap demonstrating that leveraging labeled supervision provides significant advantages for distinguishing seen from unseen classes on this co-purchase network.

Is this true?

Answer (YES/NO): YES